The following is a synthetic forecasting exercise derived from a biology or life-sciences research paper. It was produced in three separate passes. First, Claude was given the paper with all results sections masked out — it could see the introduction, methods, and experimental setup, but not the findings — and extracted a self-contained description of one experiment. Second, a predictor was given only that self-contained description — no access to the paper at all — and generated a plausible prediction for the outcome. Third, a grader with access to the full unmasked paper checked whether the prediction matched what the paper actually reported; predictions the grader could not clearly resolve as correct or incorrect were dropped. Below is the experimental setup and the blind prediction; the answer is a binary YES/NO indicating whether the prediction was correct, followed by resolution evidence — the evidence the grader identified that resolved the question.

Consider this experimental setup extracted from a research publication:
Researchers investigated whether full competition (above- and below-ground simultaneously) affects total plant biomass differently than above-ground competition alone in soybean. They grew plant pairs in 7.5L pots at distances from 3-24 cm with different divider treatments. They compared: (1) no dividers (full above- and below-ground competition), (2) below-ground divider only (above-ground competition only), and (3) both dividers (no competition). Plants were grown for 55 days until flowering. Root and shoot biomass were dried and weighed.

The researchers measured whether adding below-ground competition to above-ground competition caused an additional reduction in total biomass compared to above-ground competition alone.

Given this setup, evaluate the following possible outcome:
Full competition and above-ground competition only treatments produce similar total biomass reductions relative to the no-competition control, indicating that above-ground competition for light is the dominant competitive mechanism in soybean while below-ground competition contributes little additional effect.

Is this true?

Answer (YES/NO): YES